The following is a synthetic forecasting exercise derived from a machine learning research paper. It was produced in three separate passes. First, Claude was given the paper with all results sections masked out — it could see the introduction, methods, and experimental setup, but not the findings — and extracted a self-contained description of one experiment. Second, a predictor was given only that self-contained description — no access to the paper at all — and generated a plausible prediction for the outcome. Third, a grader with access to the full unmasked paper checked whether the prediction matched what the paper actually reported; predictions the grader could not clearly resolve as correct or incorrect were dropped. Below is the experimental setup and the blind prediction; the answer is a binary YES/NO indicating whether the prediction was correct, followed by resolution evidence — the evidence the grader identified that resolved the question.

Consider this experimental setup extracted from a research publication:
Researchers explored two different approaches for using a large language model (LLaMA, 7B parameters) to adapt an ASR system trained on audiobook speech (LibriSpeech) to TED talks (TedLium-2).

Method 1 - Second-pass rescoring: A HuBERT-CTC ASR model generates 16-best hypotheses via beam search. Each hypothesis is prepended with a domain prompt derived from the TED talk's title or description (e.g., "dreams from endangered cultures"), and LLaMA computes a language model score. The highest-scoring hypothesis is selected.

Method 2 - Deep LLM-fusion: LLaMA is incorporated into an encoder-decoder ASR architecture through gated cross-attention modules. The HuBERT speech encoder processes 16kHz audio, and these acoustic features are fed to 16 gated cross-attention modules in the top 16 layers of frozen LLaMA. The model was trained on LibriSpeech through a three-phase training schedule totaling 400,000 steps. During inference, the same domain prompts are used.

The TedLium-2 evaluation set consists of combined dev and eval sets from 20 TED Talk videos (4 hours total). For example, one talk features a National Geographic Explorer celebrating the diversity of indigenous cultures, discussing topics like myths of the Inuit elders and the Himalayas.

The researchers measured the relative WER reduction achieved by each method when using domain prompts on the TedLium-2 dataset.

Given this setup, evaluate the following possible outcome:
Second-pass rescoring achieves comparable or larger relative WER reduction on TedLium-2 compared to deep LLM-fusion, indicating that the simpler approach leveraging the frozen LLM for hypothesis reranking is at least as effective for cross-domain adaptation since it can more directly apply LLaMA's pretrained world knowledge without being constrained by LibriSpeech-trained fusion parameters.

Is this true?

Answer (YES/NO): YES